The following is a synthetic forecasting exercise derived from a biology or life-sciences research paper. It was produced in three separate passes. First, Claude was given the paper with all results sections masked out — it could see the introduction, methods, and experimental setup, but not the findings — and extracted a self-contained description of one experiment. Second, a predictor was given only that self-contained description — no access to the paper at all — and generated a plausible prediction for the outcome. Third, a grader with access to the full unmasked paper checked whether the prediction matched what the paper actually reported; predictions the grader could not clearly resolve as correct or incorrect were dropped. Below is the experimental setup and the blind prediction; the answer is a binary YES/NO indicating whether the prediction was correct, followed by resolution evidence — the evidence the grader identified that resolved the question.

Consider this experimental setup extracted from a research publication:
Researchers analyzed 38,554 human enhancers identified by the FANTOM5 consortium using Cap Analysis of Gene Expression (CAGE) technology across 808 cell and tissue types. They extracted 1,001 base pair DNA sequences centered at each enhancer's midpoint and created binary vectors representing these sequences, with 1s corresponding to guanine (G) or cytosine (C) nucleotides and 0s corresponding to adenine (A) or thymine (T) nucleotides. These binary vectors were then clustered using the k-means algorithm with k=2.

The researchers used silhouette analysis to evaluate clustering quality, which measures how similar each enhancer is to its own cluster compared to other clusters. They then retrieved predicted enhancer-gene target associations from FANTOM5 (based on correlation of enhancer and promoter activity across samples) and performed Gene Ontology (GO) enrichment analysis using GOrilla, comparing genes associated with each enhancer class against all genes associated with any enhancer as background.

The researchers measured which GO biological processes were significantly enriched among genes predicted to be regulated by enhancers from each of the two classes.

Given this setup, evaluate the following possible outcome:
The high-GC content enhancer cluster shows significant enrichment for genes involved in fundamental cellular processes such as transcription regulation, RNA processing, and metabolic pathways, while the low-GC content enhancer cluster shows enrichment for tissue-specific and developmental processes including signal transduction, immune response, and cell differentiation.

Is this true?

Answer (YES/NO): NO